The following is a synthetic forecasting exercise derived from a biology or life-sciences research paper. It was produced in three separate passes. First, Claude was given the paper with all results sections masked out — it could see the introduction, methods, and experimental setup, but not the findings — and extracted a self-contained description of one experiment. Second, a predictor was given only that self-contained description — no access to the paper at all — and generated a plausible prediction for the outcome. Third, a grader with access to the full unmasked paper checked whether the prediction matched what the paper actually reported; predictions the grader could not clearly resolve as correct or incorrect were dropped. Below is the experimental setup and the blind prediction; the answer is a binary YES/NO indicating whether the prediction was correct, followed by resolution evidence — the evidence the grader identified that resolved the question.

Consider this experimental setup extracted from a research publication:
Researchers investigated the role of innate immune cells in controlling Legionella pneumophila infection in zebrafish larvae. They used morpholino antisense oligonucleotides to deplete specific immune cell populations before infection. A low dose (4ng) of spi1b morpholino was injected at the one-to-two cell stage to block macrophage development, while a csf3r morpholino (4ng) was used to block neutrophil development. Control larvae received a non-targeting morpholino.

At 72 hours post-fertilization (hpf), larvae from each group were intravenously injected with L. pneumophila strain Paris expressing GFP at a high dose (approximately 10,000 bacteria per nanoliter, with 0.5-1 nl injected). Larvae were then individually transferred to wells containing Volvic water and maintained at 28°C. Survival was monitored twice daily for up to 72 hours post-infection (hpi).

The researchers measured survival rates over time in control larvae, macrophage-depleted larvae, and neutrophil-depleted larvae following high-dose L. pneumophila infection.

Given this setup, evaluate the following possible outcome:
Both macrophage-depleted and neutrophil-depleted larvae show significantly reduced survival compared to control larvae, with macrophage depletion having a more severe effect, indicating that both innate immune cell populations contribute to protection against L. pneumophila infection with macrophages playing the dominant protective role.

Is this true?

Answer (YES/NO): YES